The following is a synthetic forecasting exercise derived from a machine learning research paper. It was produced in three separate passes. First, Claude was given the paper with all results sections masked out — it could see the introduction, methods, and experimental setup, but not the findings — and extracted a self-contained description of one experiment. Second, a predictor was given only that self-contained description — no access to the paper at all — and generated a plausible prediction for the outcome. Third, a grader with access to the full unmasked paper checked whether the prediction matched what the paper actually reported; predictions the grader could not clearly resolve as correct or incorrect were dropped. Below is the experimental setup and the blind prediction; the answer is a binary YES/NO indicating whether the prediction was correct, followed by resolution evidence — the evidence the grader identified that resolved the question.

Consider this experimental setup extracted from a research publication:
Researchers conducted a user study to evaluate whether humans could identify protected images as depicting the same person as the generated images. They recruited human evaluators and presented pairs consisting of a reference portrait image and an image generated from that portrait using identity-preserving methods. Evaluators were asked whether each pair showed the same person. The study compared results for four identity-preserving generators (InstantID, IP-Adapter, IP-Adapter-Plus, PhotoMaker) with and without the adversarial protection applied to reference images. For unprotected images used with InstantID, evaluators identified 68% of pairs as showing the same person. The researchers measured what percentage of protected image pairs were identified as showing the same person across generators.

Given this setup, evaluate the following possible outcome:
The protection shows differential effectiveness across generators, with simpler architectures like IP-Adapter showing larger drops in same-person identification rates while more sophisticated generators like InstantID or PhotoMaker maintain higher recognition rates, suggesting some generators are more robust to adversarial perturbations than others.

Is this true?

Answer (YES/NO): NO